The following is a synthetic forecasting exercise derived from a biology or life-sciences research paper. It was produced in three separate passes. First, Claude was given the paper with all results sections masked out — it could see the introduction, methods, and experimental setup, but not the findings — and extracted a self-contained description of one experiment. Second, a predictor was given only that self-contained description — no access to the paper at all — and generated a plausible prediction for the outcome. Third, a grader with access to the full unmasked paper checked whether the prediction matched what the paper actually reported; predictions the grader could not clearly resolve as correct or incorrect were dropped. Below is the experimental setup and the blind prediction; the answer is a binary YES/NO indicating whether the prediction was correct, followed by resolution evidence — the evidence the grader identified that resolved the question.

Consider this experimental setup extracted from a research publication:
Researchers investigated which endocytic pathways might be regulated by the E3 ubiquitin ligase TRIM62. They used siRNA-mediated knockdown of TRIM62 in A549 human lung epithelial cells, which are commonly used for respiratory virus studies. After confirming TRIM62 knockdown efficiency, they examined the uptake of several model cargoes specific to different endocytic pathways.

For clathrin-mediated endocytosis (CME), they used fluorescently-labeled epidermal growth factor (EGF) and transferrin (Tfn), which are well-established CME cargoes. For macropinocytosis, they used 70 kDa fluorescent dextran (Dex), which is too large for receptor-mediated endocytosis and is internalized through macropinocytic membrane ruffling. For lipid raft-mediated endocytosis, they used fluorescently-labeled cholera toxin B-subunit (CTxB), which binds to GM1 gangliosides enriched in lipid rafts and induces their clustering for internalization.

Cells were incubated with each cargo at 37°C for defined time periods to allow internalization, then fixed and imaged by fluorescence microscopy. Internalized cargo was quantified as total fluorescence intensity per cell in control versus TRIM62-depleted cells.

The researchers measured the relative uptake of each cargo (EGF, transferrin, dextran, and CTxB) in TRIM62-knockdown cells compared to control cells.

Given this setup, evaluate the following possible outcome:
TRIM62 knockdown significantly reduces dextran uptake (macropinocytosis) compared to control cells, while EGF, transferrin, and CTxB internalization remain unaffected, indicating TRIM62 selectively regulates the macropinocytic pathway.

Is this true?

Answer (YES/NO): NO